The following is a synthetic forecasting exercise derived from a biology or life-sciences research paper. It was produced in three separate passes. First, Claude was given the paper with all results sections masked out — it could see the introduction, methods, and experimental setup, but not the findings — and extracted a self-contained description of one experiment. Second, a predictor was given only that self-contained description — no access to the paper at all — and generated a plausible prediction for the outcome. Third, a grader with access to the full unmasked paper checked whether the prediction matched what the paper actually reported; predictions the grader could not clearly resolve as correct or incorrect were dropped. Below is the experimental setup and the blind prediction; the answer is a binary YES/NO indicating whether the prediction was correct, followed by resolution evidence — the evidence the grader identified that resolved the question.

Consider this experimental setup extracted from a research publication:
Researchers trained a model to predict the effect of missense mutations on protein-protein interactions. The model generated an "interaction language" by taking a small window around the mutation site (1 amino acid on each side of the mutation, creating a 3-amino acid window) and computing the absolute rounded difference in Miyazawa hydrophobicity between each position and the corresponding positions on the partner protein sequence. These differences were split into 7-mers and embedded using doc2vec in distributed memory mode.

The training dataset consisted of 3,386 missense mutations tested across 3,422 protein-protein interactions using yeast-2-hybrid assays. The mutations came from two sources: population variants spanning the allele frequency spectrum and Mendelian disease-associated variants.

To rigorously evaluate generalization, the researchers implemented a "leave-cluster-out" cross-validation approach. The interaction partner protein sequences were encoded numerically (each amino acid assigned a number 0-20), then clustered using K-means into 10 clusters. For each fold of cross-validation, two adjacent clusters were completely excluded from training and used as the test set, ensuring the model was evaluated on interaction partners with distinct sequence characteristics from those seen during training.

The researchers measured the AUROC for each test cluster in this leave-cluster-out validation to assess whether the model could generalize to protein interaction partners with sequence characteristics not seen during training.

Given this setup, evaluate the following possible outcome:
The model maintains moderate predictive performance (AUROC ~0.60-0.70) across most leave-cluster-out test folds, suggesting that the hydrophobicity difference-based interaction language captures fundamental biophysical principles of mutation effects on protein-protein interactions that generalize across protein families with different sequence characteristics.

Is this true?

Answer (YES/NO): NO